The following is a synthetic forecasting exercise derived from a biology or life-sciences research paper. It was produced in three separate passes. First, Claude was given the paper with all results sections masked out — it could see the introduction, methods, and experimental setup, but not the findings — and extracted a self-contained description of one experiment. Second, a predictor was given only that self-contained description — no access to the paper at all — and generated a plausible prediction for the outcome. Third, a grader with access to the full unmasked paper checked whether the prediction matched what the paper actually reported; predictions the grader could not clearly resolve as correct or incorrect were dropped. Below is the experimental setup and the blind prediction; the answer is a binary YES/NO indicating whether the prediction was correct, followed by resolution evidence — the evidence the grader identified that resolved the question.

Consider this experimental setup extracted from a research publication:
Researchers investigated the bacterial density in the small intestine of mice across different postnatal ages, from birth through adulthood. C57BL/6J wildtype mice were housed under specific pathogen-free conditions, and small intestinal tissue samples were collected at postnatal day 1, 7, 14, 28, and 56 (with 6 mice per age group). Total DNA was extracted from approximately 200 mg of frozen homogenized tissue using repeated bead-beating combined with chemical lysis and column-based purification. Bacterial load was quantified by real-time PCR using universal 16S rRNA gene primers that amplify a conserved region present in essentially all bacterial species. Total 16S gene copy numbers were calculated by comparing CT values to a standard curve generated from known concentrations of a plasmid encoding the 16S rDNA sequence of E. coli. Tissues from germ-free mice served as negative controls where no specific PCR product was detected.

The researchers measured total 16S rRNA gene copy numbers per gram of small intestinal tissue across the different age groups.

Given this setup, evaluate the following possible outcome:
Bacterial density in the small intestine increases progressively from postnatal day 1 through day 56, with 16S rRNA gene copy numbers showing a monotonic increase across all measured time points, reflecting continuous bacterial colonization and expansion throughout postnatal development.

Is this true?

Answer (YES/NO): NO